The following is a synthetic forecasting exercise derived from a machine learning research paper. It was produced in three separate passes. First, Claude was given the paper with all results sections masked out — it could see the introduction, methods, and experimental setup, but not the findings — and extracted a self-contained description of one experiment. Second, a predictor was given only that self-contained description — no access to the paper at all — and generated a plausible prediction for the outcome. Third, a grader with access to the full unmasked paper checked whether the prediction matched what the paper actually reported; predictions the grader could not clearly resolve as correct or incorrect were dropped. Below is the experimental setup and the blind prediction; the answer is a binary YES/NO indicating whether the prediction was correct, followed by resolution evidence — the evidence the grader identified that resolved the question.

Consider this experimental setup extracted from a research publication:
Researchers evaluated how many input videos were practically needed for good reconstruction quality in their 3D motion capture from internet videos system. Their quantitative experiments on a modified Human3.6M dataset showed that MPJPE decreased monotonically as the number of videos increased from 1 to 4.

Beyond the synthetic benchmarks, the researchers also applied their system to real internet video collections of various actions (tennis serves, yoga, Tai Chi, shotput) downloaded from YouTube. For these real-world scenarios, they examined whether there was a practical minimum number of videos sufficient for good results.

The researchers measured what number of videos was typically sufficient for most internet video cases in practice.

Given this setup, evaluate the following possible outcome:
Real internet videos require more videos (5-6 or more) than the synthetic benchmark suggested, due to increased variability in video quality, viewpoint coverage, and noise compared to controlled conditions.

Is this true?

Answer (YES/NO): NO